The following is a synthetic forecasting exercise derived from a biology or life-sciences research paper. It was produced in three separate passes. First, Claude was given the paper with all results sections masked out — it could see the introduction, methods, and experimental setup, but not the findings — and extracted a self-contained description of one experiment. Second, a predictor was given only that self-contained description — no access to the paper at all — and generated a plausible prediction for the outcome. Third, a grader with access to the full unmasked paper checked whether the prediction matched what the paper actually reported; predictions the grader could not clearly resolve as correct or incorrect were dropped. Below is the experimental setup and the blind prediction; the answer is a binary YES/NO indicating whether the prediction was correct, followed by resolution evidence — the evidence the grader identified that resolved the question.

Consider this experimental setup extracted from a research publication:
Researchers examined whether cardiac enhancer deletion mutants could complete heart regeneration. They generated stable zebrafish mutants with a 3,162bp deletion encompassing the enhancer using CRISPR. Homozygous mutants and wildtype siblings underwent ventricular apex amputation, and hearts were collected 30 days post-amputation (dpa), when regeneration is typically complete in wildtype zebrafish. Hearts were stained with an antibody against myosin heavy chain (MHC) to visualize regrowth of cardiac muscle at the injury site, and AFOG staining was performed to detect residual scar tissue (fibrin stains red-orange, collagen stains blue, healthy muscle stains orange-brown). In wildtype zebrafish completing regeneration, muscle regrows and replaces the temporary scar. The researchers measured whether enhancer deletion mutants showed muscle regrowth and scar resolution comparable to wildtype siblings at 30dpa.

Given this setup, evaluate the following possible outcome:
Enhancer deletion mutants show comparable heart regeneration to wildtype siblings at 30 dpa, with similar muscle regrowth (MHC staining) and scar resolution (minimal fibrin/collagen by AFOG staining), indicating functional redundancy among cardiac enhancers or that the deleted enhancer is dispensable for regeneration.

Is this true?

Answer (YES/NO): YES